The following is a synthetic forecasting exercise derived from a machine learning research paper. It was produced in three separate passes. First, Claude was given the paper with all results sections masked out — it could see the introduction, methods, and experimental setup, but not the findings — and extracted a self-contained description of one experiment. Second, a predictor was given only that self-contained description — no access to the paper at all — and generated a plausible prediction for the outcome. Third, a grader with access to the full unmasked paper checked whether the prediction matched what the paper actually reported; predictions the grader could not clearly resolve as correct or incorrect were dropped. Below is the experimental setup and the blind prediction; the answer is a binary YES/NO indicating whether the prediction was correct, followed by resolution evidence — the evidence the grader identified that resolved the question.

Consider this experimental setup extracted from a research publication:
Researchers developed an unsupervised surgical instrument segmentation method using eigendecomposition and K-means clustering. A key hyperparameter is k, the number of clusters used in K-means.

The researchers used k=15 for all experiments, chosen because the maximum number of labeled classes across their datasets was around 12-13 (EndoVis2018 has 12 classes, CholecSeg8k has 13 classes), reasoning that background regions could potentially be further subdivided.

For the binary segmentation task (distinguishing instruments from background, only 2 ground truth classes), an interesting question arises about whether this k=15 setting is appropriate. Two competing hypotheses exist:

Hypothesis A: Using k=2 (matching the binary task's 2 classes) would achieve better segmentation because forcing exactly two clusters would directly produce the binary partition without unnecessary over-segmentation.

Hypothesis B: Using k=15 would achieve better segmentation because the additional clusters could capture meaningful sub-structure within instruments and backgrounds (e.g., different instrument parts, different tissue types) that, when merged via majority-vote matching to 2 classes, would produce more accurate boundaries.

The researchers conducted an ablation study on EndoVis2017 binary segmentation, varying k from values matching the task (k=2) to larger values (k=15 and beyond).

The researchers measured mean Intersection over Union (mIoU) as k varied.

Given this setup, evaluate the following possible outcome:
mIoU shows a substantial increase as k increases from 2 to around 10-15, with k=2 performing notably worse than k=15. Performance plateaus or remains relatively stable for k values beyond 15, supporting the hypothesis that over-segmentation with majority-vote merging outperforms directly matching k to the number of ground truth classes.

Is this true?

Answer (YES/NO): NO